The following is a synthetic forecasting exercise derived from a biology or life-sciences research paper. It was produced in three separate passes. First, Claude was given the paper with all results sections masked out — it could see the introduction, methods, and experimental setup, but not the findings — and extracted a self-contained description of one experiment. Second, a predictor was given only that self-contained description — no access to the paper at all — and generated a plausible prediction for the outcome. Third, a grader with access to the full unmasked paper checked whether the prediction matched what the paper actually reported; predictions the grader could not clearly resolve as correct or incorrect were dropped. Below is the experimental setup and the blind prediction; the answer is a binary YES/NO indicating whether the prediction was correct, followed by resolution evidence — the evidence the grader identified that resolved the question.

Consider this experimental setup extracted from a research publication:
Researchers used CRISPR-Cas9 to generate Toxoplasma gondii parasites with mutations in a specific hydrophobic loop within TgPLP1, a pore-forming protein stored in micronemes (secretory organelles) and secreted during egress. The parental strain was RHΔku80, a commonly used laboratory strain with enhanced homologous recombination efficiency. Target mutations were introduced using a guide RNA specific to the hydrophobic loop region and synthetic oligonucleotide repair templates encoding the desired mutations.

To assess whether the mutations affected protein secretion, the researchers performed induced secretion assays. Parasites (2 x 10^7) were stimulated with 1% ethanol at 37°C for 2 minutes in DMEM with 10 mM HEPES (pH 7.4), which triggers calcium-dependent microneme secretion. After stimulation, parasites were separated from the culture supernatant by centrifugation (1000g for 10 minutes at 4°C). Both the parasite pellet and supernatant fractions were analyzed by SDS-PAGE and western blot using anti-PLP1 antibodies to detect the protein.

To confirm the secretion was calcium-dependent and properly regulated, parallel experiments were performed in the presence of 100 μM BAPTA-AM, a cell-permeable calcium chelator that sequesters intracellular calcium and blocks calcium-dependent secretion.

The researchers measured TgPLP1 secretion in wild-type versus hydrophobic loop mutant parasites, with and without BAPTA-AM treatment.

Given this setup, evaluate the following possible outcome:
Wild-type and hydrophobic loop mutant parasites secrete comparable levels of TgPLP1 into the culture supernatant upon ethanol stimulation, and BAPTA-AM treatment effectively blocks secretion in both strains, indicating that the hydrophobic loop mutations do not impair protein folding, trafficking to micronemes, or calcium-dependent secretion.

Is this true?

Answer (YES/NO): YES